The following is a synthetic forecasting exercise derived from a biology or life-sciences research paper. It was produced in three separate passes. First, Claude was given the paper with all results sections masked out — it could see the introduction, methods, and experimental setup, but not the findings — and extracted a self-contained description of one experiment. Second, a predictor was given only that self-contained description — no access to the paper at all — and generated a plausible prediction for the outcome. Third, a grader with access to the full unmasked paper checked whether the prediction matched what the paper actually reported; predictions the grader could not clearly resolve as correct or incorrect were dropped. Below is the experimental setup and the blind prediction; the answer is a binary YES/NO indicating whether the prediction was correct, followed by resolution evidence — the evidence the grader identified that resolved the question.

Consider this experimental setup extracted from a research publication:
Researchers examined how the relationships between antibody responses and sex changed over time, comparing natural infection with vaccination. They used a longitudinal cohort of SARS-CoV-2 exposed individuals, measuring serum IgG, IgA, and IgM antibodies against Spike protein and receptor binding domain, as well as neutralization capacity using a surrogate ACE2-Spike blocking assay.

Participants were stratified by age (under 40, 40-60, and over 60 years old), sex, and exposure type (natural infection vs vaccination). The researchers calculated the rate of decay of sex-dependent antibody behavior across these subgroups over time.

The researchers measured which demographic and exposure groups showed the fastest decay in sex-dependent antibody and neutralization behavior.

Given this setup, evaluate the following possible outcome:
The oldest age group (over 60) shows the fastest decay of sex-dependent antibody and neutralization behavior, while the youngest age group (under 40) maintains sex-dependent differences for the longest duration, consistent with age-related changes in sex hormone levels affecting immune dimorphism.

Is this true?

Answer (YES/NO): NO